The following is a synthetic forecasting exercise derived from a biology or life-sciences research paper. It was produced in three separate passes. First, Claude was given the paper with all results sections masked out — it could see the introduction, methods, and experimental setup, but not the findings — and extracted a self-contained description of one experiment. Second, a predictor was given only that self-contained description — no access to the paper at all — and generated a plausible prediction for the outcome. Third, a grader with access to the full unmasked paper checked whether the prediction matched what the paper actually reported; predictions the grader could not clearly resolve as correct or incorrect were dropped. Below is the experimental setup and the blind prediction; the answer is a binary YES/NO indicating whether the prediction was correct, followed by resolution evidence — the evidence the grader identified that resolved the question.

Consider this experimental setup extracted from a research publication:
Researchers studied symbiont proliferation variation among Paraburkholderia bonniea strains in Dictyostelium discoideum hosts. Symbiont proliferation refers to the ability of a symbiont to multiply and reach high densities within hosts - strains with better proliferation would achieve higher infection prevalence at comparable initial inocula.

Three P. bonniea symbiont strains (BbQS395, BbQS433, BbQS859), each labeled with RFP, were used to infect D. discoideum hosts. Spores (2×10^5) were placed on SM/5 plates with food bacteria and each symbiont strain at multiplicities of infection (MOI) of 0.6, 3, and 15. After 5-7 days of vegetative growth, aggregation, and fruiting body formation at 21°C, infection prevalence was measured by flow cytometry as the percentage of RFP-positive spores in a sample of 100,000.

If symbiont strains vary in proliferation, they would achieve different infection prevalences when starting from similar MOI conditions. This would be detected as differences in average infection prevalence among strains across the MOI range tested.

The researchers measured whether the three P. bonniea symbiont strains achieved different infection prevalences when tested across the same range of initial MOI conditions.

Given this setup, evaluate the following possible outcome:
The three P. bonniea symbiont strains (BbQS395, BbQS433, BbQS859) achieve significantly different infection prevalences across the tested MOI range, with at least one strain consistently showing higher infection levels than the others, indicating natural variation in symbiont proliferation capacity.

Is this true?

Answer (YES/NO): NO